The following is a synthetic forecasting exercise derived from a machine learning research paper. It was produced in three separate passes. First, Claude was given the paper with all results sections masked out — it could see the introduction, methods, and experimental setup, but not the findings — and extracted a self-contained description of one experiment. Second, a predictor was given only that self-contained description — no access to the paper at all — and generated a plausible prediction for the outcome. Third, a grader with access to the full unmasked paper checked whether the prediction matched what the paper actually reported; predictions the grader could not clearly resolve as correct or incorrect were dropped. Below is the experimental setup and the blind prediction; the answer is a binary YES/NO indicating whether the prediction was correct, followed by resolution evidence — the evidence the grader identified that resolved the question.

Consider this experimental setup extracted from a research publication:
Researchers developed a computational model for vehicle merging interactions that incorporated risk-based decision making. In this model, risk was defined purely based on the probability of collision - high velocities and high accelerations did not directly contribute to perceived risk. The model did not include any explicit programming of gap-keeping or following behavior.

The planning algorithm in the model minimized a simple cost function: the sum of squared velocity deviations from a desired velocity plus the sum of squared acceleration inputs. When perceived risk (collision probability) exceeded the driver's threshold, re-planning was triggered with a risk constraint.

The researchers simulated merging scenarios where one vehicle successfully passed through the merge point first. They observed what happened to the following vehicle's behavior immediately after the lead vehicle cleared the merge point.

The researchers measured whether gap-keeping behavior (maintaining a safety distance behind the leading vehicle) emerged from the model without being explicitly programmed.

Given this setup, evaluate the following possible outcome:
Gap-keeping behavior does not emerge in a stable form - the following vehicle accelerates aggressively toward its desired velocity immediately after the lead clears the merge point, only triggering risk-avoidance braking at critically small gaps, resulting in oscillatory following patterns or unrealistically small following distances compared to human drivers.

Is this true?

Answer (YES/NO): NO